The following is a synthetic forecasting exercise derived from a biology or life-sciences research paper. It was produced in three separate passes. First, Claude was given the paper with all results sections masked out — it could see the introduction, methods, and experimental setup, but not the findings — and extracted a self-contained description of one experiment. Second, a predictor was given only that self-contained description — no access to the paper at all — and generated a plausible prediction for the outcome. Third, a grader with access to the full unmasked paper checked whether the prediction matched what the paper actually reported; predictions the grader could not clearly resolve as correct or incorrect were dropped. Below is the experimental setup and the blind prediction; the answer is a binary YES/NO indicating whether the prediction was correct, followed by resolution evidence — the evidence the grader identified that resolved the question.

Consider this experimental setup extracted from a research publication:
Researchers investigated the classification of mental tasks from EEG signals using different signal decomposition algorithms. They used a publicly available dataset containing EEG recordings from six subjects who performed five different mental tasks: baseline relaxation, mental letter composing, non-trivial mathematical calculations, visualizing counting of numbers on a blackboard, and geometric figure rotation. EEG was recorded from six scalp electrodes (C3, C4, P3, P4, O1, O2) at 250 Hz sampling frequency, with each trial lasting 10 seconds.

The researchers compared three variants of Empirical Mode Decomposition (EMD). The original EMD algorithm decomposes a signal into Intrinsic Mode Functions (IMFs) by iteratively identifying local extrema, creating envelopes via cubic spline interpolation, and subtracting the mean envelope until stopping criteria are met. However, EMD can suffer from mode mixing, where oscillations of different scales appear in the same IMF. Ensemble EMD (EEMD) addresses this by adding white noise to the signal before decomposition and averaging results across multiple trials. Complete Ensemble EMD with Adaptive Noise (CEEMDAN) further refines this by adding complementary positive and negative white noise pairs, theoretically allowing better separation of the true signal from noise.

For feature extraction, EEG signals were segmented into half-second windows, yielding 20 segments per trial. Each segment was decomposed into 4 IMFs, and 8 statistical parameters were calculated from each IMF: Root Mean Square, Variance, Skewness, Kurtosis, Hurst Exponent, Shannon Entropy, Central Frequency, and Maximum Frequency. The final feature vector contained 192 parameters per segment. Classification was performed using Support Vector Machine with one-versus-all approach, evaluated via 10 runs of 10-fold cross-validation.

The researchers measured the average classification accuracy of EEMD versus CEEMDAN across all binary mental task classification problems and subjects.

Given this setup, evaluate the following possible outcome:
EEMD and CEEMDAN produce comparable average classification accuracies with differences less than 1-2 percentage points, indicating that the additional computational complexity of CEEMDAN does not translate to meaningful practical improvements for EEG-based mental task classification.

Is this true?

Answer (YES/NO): NO